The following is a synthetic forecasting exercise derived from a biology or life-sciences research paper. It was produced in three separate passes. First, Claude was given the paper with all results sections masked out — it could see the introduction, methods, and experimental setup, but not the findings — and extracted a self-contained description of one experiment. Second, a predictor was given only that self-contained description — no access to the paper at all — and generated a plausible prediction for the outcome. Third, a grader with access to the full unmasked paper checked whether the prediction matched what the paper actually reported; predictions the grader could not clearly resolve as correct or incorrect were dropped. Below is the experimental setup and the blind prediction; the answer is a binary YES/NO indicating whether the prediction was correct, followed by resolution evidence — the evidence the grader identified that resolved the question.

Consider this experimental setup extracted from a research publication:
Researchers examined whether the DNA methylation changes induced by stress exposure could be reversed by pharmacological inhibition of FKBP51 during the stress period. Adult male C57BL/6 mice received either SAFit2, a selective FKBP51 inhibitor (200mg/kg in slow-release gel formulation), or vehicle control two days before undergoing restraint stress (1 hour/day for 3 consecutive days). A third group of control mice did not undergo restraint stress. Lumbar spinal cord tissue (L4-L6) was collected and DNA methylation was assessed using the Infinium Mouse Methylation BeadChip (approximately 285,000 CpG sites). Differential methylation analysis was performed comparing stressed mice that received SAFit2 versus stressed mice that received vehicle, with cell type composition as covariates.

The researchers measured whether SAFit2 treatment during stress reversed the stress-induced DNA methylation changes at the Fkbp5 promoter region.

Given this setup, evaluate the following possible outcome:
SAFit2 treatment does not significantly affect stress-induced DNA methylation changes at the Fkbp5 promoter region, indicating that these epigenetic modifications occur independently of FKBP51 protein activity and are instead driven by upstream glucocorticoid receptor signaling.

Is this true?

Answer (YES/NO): YES